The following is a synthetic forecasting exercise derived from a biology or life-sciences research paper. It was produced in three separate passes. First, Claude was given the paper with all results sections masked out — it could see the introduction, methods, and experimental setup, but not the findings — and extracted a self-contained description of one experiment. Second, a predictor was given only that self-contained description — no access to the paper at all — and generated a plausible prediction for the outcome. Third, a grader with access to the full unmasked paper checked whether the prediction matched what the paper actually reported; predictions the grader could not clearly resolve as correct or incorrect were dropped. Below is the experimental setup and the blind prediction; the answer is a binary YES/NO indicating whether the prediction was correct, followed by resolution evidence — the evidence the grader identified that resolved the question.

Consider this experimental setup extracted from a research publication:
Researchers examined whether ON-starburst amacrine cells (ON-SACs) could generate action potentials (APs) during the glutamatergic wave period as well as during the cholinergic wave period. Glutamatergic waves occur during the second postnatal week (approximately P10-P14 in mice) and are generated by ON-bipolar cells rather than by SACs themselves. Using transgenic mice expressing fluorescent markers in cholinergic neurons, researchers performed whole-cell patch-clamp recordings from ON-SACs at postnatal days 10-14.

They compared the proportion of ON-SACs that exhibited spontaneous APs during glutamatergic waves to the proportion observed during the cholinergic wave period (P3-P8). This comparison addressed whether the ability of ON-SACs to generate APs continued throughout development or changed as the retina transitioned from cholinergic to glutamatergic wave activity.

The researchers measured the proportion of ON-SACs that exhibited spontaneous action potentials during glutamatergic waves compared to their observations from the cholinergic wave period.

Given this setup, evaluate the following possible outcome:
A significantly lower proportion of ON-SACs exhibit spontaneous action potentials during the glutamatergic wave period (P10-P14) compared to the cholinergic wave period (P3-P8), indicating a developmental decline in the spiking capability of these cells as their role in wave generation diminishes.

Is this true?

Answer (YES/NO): YES